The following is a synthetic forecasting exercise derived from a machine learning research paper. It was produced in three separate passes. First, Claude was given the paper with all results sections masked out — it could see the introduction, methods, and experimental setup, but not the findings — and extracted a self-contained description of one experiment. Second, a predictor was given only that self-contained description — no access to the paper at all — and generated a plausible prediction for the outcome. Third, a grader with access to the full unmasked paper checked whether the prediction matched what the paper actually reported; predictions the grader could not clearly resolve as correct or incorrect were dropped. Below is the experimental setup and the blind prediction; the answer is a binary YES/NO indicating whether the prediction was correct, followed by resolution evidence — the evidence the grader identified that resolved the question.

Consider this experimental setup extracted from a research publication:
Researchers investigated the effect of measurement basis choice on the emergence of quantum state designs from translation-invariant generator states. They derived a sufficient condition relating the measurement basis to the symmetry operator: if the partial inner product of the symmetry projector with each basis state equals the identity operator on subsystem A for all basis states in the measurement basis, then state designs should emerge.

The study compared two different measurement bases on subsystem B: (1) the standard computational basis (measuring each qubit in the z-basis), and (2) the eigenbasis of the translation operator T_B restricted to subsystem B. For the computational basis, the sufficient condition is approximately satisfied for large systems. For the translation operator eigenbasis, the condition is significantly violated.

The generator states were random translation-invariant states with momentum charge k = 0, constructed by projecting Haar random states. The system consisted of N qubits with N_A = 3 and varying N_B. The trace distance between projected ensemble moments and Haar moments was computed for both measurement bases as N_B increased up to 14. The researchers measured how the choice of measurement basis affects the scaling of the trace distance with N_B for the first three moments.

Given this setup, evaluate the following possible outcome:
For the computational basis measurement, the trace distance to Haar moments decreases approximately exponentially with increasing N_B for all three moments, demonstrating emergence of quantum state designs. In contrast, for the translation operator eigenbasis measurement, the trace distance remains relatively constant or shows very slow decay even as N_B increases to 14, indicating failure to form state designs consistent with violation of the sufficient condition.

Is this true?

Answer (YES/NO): YES